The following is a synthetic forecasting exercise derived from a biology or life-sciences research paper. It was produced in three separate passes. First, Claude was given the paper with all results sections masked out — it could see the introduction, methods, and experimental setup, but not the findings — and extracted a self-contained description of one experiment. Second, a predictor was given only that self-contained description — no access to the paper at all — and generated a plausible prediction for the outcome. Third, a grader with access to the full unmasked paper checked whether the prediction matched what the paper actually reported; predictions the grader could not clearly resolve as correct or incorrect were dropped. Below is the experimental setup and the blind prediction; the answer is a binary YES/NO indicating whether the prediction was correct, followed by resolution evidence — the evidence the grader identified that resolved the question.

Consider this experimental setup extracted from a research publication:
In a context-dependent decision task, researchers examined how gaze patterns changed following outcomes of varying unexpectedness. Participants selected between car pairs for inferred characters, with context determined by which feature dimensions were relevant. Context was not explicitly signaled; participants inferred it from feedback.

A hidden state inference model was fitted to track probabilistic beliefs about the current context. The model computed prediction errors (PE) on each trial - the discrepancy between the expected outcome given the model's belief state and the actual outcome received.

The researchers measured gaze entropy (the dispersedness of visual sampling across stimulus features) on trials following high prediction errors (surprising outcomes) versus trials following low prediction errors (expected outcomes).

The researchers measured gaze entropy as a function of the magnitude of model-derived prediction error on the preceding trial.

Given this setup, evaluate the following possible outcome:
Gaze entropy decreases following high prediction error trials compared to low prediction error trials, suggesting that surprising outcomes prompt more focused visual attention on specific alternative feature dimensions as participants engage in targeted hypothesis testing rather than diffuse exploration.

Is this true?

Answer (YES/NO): NO